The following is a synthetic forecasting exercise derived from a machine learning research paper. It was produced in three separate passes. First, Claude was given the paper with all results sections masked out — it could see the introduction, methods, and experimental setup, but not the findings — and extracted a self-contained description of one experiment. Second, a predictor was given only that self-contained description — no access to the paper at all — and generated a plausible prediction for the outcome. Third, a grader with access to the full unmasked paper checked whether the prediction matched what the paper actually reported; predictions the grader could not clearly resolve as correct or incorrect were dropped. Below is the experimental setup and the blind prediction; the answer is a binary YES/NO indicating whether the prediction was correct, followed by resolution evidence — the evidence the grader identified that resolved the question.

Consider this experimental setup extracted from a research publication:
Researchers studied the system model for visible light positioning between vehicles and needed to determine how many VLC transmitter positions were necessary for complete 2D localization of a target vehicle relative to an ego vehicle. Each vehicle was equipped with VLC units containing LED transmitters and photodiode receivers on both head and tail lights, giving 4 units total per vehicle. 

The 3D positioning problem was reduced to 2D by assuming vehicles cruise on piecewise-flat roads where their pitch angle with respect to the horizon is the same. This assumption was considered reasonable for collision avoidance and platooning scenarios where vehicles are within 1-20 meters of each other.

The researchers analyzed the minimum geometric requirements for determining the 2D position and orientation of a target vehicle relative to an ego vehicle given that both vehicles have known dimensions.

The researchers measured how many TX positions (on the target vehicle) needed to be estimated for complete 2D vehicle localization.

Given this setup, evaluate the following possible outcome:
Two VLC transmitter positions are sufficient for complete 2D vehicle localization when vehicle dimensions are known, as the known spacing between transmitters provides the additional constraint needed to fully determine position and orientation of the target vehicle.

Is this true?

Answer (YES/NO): YES